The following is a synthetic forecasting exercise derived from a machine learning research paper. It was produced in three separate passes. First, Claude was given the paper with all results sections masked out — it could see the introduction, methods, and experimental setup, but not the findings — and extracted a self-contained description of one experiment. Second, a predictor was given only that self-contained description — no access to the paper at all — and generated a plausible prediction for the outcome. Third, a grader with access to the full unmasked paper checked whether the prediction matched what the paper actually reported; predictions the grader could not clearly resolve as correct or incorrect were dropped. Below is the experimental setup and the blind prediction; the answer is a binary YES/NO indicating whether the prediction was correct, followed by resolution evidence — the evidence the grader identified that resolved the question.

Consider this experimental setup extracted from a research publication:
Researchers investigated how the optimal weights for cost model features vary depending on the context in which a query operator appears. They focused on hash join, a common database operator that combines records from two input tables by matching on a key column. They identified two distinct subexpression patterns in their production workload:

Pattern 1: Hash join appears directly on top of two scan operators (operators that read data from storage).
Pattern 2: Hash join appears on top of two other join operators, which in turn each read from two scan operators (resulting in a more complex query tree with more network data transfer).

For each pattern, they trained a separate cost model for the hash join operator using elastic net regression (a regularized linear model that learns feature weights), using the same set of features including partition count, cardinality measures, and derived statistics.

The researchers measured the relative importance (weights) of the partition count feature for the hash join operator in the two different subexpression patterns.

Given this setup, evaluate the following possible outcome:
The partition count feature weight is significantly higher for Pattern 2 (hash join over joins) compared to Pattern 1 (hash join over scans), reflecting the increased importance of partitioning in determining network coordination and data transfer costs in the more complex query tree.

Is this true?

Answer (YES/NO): YES